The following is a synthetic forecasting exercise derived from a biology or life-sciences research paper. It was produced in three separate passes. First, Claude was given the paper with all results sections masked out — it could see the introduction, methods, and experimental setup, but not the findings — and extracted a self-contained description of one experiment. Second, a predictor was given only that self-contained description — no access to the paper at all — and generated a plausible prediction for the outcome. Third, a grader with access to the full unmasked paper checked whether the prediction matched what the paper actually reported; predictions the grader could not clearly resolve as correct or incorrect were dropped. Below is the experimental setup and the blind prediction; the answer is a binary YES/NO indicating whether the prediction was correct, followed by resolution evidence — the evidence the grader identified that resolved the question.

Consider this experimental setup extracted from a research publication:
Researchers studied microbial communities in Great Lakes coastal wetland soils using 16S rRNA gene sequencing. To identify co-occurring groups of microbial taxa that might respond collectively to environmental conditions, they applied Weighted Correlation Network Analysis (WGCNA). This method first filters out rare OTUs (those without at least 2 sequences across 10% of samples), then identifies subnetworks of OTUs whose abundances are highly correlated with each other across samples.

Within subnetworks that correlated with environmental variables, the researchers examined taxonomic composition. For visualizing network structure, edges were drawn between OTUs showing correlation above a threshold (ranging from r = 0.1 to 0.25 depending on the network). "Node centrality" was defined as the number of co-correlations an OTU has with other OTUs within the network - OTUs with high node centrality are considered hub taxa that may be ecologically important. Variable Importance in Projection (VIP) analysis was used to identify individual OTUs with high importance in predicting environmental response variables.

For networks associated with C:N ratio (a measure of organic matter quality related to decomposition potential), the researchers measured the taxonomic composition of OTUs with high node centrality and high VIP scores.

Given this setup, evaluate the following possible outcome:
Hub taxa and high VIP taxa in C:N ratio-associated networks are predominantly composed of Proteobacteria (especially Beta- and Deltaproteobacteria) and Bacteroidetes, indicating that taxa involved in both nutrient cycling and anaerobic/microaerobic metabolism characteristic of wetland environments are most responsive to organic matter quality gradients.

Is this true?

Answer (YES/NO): NO